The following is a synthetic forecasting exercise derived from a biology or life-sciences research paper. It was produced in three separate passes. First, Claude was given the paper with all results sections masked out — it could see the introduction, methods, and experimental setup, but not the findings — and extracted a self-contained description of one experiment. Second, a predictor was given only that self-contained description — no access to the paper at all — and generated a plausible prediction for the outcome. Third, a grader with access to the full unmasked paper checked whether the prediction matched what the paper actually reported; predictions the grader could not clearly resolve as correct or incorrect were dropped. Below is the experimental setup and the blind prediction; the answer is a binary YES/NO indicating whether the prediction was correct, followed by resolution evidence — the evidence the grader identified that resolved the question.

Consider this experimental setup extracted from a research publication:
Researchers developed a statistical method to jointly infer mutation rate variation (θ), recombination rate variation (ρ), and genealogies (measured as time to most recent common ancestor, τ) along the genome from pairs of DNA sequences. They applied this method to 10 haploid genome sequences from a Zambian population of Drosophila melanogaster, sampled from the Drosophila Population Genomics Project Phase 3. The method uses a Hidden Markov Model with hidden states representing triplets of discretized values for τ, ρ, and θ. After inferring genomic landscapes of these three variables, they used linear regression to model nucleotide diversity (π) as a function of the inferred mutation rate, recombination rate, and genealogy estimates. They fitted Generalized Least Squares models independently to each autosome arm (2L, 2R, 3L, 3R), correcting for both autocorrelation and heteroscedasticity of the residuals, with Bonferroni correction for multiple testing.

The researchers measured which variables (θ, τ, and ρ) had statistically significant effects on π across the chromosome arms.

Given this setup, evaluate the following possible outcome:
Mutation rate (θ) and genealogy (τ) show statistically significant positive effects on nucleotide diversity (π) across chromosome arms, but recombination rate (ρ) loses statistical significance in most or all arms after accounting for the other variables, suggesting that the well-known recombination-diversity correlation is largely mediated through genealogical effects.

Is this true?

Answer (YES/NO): YES